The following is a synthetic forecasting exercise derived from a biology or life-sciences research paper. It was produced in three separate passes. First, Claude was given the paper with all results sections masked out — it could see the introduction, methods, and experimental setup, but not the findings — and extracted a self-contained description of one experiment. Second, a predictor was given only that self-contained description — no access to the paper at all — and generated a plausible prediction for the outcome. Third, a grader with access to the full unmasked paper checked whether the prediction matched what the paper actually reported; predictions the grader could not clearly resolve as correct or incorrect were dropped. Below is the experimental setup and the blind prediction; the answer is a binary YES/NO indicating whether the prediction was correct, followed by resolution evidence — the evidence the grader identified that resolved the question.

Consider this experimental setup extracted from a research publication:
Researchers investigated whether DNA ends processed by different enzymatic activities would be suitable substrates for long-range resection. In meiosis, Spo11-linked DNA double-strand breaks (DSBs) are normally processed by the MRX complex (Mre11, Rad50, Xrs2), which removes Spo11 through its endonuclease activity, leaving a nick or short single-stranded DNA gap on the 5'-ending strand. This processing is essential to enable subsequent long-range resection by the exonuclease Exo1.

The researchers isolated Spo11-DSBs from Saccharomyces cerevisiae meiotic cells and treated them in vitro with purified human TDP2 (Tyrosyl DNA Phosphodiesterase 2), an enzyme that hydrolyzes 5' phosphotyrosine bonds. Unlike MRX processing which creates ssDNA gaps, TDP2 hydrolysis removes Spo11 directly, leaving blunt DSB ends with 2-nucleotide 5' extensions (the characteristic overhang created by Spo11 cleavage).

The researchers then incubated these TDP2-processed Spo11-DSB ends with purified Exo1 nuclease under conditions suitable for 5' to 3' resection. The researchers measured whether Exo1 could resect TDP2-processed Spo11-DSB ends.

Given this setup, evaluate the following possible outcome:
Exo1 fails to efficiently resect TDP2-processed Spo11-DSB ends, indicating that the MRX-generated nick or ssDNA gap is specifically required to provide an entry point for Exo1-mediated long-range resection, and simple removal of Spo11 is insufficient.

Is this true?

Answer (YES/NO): YES